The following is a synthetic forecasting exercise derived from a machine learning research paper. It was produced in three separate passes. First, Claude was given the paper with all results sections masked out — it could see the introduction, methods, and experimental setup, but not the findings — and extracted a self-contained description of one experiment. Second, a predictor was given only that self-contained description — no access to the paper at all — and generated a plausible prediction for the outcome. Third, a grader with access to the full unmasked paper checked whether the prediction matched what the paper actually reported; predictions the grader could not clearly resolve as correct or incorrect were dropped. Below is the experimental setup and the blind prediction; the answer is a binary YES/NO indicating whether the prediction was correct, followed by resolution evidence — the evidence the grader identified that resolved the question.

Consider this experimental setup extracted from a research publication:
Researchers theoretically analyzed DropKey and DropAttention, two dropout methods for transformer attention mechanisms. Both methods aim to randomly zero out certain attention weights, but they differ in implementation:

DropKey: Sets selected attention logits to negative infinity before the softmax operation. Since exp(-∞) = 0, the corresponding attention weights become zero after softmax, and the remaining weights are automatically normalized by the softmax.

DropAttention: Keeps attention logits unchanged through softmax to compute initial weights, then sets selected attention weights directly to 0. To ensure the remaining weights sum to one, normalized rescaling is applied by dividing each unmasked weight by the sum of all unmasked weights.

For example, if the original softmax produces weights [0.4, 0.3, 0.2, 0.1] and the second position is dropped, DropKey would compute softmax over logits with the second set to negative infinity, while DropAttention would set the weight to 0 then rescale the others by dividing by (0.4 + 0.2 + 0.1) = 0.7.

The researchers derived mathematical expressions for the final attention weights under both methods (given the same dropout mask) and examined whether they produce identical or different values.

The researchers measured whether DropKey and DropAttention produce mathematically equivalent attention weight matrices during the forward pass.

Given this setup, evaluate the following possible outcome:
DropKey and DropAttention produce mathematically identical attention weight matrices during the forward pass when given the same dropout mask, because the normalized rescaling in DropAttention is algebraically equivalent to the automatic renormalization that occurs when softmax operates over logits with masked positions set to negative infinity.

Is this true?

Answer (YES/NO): YES